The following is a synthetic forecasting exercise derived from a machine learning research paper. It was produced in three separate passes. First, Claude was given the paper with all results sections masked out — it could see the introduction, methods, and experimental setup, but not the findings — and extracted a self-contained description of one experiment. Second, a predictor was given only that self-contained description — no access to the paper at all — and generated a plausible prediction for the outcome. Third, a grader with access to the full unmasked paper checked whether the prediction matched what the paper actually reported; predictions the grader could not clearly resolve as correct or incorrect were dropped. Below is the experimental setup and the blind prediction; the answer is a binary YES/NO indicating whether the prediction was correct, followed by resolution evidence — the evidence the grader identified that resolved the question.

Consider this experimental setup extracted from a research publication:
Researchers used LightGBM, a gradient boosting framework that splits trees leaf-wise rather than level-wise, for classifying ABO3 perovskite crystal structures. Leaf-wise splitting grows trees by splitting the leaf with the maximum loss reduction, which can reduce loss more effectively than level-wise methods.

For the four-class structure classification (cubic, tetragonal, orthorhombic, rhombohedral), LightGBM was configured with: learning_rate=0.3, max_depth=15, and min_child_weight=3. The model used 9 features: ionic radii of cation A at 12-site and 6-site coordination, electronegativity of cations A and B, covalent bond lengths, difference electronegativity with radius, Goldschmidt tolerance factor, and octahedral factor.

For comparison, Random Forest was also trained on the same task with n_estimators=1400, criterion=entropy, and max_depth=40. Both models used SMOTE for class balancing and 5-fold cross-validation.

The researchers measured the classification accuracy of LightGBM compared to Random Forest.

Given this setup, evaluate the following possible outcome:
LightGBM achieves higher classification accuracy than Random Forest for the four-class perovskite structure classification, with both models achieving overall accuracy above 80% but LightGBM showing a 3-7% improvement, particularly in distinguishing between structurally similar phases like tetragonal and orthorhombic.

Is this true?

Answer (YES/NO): NO